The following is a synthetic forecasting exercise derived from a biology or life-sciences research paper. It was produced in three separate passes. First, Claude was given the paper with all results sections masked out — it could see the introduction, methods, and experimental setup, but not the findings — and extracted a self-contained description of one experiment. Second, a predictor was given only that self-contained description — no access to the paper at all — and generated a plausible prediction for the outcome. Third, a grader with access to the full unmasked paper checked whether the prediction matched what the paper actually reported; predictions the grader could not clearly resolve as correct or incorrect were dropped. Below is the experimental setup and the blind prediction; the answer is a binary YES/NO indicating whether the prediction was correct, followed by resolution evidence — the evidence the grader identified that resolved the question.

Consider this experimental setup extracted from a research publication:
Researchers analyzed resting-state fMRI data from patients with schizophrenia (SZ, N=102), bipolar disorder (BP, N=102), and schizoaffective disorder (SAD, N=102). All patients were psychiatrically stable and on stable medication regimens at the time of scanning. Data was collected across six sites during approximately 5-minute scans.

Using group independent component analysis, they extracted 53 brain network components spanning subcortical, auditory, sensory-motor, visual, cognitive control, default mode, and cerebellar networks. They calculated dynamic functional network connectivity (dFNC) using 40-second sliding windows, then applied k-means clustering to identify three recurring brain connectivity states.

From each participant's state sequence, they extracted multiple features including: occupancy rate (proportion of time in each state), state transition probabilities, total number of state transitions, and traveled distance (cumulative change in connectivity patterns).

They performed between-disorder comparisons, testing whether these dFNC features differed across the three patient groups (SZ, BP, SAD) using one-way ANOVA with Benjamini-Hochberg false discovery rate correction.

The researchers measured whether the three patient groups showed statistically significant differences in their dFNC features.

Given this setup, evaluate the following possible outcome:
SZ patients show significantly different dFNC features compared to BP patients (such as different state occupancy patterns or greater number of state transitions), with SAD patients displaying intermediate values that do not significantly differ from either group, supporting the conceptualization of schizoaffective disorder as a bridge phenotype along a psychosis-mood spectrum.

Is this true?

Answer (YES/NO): NO